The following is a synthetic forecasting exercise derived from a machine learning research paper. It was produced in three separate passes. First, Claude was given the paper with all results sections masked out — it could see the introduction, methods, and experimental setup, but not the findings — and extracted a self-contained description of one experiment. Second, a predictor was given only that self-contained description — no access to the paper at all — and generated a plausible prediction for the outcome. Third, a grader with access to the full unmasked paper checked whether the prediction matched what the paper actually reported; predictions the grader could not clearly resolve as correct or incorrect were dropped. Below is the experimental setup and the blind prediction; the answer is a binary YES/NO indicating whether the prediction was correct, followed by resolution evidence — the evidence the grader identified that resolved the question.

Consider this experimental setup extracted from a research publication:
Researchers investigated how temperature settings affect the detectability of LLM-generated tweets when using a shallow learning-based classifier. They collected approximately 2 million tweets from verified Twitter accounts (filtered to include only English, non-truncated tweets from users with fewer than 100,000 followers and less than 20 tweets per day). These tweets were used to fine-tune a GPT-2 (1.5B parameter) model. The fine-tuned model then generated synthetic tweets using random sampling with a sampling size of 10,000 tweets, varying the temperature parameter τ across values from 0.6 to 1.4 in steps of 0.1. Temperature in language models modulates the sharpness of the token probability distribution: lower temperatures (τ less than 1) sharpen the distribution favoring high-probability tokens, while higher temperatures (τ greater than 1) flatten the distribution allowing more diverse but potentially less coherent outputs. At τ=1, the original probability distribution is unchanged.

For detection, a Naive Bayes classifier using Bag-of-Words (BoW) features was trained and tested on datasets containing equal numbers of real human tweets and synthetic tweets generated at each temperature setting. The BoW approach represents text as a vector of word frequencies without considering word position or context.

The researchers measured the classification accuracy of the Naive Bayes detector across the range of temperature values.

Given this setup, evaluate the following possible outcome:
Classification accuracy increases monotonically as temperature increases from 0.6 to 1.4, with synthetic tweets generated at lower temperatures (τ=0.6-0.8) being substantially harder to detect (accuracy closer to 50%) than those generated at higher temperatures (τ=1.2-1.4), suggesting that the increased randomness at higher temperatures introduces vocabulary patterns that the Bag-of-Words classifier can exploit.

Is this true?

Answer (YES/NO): NO